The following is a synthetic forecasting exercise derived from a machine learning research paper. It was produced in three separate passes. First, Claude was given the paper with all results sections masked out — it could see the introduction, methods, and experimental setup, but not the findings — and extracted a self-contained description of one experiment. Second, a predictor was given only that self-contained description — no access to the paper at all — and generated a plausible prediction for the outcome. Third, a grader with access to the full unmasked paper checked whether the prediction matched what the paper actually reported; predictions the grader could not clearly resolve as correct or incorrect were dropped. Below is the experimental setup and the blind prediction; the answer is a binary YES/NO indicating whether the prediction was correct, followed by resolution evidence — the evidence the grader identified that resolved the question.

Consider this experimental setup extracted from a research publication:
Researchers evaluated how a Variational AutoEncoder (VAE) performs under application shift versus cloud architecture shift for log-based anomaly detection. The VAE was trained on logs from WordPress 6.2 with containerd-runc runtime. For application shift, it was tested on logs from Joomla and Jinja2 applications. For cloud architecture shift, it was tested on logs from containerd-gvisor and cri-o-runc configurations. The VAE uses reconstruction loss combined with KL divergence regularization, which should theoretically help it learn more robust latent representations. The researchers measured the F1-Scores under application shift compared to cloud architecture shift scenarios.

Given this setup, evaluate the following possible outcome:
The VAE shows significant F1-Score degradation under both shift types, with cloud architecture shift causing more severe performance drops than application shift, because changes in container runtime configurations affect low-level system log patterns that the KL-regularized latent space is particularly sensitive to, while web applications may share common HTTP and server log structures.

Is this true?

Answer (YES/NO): NO